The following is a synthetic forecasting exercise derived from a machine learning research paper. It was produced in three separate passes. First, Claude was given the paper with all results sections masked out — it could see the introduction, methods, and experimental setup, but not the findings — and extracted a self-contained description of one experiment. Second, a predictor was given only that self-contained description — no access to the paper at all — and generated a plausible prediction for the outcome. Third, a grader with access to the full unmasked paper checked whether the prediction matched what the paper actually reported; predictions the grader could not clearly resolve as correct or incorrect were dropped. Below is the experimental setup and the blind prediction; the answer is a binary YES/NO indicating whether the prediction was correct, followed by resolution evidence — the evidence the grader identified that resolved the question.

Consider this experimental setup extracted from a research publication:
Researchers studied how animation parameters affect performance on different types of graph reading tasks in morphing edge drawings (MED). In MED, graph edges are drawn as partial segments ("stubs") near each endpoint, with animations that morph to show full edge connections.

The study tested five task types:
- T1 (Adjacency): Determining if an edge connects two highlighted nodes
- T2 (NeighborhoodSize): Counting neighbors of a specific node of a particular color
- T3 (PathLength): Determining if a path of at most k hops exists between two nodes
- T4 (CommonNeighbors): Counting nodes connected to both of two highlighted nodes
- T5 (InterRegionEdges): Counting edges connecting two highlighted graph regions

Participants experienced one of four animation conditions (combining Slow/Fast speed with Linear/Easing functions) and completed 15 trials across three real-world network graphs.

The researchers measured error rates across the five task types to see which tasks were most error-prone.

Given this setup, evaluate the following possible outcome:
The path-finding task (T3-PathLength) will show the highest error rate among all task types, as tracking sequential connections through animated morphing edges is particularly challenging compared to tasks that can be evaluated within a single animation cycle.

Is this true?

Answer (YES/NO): NO